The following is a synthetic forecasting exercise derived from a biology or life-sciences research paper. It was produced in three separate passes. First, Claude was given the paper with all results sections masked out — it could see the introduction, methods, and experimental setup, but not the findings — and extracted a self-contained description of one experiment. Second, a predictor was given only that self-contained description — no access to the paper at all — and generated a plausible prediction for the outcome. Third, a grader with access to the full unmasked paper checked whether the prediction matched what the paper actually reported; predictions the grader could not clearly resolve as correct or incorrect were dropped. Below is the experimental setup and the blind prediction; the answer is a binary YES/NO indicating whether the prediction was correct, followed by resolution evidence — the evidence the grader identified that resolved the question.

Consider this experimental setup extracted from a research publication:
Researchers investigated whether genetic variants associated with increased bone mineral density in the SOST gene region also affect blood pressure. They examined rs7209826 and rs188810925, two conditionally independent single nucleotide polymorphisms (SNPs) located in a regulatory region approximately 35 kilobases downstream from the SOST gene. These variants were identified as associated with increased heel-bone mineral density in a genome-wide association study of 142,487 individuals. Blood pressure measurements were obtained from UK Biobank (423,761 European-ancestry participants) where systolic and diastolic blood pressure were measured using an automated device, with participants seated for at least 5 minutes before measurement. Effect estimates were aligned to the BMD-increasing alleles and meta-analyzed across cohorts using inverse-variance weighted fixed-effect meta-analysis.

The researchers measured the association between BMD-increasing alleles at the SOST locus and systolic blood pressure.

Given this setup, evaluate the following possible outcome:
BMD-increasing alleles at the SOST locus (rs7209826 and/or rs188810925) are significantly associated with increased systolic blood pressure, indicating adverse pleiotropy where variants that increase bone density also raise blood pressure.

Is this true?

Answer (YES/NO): YES